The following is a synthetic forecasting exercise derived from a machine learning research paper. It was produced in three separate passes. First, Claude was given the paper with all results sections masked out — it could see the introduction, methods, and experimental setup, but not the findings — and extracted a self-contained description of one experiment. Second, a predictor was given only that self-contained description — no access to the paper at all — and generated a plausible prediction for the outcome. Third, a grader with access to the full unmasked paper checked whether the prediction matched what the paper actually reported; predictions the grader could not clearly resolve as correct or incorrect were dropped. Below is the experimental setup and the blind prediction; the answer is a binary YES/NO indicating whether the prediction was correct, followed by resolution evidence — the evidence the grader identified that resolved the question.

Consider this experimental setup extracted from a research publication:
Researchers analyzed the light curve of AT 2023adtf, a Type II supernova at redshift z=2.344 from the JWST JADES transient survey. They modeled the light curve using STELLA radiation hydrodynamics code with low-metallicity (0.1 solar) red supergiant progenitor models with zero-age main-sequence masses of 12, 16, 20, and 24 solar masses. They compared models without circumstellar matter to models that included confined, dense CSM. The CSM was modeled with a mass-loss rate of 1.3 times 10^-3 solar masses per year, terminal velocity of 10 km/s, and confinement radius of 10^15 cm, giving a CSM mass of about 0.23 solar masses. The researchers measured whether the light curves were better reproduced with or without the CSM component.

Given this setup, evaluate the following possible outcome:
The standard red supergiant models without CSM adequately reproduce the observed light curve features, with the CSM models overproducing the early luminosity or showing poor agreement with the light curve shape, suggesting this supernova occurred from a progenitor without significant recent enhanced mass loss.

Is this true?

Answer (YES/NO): NO